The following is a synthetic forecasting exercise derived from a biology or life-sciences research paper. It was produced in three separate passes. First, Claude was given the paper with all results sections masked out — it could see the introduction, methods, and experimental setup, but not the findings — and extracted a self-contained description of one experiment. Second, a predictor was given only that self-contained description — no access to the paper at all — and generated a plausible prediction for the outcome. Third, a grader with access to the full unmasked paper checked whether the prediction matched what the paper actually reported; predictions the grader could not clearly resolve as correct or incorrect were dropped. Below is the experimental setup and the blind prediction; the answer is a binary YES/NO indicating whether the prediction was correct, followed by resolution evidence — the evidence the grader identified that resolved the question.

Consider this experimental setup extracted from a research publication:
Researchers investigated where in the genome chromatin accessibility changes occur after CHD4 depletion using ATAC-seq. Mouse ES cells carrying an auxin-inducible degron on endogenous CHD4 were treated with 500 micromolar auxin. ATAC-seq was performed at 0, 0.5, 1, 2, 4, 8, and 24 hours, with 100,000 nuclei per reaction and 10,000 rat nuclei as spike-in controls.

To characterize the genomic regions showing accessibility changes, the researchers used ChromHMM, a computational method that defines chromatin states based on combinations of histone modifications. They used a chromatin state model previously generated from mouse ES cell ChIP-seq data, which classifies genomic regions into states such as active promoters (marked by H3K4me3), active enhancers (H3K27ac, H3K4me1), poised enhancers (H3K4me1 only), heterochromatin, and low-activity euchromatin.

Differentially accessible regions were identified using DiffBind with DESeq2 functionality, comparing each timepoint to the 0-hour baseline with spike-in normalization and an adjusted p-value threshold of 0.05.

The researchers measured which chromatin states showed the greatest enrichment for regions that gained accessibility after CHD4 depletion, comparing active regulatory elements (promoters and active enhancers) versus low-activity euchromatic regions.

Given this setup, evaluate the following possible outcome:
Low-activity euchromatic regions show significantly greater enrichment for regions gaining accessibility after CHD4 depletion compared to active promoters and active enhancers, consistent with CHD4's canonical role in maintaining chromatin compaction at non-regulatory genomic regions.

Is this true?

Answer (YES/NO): YES